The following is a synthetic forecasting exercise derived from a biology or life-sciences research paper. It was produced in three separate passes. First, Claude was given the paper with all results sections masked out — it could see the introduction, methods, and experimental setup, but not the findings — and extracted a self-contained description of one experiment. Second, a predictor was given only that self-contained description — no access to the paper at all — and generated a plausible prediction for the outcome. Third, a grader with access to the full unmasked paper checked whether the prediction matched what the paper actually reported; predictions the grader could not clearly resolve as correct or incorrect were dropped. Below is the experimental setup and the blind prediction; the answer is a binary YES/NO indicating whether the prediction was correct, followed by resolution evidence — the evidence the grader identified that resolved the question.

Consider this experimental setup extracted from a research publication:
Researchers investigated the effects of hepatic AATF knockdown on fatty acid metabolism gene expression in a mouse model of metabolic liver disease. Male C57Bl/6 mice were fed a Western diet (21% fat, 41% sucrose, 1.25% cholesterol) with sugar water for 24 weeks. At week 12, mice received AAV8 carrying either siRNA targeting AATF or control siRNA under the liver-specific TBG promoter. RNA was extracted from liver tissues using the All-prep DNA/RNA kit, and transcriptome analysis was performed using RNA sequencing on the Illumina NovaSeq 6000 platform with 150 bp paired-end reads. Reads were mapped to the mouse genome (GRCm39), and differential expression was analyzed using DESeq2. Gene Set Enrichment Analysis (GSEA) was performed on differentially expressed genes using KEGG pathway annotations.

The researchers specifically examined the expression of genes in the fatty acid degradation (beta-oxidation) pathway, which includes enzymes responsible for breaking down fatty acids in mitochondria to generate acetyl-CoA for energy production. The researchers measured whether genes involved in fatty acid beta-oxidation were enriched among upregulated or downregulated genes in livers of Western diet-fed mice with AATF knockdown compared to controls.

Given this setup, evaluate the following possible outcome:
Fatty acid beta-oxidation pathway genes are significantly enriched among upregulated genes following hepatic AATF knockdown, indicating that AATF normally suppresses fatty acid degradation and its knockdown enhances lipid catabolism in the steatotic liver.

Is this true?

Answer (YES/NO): YES